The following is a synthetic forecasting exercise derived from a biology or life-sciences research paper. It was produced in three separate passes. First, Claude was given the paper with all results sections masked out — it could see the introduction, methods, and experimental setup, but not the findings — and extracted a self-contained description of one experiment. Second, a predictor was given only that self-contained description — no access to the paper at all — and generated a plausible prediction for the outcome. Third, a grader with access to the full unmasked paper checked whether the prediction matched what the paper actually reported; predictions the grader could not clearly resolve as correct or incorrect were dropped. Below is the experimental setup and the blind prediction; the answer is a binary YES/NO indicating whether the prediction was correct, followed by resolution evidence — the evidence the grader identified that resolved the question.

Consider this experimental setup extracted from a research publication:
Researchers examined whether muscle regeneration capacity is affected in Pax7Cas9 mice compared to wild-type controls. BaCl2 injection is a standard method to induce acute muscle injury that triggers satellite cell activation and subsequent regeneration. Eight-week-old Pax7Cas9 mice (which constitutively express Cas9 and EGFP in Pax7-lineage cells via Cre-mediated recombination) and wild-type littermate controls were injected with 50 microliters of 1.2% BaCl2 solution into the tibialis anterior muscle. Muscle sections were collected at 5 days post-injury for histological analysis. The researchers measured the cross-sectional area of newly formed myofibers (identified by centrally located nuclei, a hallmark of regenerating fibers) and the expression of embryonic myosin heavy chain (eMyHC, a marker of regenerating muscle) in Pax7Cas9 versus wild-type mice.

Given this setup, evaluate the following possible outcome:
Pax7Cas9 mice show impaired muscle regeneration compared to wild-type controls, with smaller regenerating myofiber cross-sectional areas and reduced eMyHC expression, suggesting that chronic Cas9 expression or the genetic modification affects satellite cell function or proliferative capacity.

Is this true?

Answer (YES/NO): NO